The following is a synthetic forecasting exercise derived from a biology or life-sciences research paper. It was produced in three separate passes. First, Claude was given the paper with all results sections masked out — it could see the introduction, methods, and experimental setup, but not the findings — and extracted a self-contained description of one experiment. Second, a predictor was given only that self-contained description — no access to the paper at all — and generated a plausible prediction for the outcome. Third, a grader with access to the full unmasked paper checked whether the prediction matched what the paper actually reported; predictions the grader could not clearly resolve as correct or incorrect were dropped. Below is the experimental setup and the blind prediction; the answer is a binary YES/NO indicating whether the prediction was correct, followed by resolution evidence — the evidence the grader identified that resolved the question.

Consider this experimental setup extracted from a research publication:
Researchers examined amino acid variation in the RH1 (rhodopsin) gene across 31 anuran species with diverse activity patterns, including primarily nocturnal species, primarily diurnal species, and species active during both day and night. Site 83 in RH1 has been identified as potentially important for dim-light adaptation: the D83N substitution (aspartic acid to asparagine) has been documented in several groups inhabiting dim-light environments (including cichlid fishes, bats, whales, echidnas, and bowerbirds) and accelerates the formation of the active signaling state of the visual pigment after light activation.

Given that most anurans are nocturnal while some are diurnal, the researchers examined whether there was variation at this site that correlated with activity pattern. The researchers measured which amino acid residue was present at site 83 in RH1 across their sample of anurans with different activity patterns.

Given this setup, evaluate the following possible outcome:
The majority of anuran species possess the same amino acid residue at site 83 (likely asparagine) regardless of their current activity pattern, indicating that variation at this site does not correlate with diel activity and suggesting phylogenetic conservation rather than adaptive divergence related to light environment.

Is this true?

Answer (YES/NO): YES